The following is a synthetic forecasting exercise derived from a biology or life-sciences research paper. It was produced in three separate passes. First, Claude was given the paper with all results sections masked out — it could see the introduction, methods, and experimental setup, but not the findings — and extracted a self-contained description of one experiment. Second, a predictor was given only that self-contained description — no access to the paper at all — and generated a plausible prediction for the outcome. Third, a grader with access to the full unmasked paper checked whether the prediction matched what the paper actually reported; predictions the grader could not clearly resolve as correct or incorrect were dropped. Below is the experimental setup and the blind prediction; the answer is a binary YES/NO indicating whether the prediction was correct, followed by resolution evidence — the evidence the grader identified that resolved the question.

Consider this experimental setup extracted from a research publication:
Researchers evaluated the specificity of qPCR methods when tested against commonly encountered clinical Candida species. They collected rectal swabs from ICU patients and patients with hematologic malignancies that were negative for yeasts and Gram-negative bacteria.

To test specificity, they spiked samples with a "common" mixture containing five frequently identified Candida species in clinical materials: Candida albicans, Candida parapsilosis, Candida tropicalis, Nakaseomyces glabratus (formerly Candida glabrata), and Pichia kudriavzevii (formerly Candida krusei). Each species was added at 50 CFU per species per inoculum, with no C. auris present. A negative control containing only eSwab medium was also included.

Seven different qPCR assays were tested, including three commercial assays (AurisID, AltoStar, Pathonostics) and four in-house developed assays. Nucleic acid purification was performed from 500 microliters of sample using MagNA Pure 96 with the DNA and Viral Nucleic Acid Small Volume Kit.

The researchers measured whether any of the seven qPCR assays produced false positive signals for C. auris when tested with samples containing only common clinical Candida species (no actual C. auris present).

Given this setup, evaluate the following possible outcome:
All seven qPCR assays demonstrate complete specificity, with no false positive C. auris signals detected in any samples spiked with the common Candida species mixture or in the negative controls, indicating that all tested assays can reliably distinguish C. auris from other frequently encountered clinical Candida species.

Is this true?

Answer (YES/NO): NO